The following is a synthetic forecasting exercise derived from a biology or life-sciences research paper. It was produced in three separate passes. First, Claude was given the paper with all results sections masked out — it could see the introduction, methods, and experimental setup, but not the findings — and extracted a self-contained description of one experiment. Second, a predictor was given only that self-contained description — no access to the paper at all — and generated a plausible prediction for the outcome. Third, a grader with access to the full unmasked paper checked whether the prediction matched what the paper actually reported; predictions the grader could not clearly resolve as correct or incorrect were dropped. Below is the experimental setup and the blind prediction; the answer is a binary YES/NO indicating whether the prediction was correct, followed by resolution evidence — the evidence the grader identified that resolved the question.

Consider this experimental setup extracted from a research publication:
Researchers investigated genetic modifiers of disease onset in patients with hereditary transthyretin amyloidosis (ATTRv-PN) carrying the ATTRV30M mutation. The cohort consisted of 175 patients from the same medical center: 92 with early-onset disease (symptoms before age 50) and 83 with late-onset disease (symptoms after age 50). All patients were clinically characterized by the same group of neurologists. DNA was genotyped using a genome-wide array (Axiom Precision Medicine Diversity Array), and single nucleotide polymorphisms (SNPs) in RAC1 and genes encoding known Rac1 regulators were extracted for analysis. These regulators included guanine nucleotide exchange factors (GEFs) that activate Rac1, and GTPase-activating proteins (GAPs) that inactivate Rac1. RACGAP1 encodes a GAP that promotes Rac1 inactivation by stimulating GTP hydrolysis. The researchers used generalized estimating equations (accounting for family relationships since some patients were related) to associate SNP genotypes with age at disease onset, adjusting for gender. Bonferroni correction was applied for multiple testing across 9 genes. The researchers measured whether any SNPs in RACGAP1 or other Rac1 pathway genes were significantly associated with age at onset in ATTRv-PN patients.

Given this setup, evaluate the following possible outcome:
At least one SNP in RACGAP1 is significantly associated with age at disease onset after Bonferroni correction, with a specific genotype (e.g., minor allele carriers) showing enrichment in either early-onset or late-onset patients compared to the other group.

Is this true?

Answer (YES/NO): YES